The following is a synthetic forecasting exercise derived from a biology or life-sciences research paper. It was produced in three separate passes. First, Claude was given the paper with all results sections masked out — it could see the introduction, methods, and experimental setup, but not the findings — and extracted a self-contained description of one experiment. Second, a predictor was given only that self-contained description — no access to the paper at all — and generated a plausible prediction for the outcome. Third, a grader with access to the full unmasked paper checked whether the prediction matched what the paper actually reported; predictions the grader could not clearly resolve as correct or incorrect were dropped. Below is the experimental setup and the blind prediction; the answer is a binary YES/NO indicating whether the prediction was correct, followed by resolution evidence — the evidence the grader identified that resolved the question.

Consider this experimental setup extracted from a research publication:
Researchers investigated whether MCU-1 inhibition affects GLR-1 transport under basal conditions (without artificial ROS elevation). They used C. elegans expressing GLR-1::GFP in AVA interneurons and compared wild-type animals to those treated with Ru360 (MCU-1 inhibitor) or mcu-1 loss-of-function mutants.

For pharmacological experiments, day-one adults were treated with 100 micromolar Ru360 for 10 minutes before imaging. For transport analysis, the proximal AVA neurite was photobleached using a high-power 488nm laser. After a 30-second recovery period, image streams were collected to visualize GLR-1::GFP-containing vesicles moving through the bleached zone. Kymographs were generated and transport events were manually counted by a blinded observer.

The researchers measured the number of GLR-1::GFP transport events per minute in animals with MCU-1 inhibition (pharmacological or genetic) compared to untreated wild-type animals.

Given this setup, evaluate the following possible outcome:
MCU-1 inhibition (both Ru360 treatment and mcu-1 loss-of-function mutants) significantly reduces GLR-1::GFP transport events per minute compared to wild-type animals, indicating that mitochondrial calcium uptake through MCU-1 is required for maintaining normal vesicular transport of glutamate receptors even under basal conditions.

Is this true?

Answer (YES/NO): YES